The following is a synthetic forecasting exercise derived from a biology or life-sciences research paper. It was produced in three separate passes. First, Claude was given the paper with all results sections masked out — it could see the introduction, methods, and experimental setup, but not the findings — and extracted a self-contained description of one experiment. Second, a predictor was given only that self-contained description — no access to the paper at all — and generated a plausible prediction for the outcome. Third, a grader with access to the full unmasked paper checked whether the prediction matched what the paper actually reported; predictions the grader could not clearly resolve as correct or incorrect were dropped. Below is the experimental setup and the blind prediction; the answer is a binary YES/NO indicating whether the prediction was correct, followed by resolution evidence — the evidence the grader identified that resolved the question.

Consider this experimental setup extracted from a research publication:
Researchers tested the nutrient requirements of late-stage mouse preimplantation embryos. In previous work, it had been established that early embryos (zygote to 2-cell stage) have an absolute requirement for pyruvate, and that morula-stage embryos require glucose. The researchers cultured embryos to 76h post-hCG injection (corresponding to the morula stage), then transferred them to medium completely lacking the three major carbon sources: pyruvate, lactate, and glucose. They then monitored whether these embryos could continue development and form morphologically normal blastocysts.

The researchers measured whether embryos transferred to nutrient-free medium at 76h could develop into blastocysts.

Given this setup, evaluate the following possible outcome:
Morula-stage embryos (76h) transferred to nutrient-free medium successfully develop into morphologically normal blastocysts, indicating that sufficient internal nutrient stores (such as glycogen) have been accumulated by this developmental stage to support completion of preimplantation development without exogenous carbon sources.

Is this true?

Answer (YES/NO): YES